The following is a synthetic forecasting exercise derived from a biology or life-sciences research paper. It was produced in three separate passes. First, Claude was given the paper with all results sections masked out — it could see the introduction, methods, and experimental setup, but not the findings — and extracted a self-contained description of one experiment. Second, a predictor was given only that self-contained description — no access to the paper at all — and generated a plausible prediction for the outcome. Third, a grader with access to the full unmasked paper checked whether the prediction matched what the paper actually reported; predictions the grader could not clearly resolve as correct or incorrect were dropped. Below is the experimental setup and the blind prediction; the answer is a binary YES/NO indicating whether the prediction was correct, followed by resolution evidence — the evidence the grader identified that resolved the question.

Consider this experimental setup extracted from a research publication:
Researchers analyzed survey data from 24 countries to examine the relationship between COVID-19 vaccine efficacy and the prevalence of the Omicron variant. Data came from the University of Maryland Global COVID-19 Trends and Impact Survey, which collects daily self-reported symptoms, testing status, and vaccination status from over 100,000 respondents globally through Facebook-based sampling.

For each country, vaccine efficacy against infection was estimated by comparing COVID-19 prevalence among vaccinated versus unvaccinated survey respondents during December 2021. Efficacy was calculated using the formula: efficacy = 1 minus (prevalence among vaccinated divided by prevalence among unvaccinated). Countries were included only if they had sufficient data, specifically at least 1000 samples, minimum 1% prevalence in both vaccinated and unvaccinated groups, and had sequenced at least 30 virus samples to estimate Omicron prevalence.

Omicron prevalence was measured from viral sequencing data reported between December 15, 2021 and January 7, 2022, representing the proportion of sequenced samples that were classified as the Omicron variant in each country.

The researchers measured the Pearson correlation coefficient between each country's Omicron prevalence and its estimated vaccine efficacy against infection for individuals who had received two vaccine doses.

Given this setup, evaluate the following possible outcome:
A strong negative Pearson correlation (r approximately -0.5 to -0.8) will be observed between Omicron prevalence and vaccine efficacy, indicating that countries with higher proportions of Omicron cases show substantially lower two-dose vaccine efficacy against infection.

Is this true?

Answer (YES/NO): YES